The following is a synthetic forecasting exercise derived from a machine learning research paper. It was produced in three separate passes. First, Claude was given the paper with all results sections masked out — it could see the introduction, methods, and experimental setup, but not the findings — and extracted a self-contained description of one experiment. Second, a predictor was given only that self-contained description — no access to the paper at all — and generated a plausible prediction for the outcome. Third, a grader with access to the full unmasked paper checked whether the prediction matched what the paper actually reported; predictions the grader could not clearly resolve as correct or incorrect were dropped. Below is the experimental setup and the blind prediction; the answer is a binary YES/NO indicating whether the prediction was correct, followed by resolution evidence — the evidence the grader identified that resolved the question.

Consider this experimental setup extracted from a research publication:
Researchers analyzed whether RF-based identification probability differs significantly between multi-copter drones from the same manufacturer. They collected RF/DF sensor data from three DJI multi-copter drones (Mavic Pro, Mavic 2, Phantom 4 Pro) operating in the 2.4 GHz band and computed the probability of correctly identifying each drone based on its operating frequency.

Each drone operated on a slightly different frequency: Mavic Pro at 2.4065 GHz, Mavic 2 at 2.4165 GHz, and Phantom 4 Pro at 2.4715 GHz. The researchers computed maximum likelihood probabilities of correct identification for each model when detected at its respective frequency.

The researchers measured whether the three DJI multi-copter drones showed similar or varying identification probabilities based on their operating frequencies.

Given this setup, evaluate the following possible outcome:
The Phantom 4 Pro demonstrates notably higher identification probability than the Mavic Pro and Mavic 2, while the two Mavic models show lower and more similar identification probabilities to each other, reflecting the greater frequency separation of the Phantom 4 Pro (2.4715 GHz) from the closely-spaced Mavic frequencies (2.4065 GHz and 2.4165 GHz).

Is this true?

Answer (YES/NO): NO